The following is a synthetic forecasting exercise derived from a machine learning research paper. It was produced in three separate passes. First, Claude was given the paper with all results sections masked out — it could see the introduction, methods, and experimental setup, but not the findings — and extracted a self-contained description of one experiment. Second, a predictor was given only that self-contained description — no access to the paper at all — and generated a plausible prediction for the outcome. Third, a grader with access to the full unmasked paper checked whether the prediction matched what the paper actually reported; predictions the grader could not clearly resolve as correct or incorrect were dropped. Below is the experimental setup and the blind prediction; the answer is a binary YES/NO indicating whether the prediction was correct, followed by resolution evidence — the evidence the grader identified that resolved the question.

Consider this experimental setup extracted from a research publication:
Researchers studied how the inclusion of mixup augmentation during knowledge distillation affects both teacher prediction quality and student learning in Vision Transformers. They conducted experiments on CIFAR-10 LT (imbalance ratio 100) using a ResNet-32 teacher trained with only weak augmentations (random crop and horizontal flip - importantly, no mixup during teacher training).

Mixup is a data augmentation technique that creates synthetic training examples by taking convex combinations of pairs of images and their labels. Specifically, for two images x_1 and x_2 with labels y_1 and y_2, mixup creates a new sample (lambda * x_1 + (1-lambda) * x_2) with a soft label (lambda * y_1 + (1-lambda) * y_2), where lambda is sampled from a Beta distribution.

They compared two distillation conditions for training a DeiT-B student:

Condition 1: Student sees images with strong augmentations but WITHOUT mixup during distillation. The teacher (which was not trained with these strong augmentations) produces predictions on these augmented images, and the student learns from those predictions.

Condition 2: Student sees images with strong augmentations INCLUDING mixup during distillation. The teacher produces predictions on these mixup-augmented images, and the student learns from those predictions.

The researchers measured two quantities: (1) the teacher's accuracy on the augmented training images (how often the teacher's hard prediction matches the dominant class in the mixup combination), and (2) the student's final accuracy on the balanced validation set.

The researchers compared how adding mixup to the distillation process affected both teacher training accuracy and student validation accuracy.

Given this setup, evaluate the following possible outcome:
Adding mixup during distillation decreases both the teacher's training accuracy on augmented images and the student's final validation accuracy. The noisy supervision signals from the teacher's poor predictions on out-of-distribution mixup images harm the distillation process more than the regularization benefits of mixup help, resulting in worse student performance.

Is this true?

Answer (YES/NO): NO